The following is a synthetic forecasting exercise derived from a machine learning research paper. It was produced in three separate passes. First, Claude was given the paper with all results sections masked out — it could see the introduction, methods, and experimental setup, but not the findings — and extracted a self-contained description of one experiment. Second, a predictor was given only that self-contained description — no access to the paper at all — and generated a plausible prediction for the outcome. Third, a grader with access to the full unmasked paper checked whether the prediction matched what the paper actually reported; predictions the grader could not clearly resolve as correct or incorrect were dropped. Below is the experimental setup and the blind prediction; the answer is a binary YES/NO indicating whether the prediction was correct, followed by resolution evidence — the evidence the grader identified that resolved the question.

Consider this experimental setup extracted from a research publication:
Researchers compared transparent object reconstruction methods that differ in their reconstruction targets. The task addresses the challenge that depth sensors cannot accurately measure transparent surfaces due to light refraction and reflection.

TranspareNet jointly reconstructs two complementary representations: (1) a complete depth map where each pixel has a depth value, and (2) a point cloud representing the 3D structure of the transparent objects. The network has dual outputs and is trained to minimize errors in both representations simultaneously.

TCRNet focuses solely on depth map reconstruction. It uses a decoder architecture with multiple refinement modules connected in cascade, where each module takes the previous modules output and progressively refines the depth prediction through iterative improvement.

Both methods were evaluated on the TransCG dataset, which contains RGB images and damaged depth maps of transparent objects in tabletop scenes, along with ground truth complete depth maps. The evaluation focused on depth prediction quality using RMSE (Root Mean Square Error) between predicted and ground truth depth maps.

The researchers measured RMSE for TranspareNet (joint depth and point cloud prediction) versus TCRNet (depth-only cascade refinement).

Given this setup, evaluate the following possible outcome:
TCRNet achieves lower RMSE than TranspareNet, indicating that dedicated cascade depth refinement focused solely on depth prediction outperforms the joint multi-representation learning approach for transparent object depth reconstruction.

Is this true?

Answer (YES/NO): YES